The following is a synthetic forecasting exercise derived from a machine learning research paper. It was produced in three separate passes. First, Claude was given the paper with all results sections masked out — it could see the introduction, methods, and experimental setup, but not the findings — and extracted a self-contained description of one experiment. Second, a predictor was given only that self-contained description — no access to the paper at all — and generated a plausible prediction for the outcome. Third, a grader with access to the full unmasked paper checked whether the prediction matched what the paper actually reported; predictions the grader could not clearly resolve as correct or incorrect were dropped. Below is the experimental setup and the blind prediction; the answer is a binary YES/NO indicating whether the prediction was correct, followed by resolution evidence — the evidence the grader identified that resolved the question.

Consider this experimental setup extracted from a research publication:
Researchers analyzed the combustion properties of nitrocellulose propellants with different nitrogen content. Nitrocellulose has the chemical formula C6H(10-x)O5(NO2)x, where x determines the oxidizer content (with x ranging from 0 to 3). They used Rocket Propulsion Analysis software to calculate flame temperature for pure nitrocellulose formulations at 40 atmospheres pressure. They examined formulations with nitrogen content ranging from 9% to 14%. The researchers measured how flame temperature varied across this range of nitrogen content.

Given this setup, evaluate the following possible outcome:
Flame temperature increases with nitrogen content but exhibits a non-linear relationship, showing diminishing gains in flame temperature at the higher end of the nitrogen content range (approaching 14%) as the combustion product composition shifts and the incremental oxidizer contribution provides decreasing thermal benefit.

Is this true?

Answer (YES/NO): NO